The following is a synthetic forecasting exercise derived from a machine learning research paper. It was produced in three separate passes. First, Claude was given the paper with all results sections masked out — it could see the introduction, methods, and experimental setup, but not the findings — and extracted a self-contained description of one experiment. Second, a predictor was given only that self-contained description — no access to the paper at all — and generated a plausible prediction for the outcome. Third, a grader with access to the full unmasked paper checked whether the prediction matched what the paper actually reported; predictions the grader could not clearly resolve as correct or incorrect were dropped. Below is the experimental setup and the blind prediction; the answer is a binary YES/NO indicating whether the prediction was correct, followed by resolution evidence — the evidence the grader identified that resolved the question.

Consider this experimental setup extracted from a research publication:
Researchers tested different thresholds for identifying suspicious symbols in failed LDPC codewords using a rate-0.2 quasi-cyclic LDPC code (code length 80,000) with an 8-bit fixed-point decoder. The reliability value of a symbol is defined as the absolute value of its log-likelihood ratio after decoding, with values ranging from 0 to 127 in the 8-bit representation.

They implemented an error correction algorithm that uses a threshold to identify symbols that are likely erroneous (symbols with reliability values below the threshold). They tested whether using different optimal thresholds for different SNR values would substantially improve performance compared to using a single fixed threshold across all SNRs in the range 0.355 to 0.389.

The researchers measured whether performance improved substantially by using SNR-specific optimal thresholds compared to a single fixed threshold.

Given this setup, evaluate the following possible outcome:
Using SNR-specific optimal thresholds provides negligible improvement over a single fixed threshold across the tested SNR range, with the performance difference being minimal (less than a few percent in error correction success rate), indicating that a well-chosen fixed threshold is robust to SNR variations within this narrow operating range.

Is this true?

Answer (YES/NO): YES